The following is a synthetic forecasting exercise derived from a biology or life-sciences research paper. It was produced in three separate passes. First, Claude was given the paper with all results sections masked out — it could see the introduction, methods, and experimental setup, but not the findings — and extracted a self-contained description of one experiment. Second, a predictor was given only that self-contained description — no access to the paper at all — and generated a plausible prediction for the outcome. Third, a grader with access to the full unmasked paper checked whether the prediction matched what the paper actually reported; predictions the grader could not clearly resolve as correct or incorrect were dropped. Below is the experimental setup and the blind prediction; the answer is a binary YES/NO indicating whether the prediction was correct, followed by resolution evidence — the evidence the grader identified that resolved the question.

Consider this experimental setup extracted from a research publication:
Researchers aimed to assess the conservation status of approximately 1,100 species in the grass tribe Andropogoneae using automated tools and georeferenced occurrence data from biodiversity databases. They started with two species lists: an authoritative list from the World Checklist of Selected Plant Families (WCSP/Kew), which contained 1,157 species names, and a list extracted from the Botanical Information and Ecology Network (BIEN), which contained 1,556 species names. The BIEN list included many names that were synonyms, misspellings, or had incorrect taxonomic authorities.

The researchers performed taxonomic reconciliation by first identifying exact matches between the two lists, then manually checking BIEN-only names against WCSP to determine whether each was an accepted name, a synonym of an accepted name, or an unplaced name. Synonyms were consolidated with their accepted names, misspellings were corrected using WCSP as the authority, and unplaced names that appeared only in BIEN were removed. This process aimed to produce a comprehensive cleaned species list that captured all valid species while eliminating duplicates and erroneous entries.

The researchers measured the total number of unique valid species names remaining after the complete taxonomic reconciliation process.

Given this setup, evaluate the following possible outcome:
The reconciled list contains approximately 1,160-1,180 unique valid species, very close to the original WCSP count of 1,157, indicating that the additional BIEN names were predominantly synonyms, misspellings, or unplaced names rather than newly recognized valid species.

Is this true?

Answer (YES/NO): NO